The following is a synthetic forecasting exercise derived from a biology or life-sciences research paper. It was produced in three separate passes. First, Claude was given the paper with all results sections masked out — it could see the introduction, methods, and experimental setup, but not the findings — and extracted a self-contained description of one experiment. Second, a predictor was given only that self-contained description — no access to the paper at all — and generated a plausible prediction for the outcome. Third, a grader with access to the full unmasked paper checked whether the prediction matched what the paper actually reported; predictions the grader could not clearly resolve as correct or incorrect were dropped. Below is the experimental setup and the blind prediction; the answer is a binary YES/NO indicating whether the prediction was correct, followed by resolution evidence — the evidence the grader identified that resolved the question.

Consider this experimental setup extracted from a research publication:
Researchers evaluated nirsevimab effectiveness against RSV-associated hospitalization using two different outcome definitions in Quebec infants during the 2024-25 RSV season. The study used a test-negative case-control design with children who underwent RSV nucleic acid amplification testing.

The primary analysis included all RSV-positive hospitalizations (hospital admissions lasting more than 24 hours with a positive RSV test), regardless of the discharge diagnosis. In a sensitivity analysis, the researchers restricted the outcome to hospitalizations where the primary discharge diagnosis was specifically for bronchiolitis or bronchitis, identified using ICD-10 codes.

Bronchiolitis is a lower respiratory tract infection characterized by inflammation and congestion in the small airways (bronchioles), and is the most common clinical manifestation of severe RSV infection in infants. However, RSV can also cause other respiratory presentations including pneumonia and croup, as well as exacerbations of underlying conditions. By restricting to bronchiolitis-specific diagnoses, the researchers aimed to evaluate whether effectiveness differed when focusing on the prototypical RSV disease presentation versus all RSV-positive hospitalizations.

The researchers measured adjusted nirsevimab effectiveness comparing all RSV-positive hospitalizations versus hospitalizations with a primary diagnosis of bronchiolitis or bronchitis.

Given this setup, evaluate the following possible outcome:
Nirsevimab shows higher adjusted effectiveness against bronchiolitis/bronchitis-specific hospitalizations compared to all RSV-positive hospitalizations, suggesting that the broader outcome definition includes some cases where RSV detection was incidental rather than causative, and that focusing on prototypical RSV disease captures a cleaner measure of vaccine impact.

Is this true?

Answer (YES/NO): NO